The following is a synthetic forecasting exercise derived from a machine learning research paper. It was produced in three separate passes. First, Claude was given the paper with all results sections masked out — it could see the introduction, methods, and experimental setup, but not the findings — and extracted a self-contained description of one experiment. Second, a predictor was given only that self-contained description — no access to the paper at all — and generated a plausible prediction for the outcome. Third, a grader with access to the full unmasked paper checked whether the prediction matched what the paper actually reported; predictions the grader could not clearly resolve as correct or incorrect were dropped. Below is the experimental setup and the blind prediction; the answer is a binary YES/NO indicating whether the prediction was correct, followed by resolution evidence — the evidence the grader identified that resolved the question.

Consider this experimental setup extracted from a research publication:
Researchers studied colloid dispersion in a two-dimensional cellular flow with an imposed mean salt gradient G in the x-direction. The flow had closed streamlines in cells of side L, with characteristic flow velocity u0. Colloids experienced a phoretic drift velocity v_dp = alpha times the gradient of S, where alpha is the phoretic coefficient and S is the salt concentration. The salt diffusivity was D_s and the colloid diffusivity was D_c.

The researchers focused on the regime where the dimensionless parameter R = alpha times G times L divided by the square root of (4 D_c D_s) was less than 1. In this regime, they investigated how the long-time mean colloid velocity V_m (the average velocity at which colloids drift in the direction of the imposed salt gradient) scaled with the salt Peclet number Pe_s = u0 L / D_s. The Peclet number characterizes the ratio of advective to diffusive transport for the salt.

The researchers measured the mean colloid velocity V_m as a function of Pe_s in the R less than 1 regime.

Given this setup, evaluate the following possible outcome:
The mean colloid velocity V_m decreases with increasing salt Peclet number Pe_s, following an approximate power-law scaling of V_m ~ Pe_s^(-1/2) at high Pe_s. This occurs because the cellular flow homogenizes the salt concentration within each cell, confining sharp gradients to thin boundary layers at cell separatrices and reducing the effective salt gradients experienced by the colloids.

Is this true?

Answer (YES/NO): NO